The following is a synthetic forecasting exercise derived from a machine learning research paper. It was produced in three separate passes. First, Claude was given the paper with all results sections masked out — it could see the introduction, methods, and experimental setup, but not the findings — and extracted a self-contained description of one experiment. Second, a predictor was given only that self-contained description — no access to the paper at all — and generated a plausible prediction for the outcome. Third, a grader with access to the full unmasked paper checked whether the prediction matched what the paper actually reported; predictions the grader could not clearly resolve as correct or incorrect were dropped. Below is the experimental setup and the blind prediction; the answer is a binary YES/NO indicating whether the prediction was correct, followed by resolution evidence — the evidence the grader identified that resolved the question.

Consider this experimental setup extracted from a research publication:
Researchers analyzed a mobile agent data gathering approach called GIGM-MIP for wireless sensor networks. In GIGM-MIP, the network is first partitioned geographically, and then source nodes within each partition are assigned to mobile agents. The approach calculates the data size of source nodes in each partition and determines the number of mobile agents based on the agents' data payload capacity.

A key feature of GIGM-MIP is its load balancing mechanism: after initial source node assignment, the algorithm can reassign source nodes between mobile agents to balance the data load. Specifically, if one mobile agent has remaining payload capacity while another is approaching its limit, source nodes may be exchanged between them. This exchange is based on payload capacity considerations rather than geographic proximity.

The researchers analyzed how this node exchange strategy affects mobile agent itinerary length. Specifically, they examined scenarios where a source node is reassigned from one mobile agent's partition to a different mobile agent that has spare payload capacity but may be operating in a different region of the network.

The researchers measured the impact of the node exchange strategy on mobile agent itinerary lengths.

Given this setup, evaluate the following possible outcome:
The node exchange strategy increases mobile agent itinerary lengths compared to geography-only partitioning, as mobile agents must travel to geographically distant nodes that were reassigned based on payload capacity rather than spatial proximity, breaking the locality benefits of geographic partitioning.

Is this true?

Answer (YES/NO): YES